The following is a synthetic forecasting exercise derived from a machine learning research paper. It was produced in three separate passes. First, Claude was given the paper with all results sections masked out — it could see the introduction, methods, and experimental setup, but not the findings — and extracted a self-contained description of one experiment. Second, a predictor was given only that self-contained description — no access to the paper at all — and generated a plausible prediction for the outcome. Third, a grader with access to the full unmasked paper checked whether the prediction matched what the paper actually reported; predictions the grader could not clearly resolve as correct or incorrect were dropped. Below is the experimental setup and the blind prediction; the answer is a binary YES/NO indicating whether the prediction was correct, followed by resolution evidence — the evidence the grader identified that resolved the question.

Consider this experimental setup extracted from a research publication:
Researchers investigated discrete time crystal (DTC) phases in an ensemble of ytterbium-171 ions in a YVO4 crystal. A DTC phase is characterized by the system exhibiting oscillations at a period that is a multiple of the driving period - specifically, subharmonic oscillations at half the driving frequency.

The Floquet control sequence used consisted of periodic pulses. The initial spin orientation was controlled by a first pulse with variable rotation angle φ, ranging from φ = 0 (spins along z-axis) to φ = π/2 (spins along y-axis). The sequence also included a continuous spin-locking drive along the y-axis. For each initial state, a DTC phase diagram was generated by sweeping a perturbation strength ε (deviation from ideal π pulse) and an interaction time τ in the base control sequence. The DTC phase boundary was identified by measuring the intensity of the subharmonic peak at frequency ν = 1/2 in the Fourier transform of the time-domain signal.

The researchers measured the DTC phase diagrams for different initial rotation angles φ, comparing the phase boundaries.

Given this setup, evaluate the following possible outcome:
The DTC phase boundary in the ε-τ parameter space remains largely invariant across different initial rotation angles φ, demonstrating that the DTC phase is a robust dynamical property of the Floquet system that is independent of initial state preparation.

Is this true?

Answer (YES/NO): NO